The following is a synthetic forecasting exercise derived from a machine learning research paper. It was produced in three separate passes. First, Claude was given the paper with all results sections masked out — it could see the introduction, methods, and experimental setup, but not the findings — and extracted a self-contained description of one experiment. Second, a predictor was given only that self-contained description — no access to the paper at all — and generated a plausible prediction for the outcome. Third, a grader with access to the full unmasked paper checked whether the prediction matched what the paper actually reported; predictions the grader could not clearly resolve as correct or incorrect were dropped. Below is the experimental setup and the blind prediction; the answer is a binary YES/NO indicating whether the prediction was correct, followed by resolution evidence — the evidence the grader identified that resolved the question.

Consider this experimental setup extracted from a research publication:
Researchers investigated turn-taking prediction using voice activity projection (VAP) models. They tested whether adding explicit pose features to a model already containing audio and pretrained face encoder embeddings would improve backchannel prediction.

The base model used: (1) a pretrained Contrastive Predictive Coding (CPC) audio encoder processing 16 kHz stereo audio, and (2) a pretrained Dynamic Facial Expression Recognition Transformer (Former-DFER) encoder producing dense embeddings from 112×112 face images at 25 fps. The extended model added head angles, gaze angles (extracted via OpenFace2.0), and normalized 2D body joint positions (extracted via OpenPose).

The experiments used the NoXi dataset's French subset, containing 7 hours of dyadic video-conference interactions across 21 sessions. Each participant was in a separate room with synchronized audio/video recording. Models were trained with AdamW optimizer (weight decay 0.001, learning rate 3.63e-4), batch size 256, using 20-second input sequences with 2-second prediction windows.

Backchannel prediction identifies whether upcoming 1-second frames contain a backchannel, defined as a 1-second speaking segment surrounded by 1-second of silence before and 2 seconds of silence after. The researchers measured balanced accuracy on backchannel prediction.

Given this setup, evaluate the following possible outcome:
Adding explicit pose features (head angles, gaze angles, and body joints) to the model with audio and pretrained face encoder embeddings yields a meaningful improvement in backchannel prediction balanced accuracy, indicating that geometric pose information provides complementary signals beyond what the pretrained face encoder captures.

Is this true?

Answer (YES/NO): NO